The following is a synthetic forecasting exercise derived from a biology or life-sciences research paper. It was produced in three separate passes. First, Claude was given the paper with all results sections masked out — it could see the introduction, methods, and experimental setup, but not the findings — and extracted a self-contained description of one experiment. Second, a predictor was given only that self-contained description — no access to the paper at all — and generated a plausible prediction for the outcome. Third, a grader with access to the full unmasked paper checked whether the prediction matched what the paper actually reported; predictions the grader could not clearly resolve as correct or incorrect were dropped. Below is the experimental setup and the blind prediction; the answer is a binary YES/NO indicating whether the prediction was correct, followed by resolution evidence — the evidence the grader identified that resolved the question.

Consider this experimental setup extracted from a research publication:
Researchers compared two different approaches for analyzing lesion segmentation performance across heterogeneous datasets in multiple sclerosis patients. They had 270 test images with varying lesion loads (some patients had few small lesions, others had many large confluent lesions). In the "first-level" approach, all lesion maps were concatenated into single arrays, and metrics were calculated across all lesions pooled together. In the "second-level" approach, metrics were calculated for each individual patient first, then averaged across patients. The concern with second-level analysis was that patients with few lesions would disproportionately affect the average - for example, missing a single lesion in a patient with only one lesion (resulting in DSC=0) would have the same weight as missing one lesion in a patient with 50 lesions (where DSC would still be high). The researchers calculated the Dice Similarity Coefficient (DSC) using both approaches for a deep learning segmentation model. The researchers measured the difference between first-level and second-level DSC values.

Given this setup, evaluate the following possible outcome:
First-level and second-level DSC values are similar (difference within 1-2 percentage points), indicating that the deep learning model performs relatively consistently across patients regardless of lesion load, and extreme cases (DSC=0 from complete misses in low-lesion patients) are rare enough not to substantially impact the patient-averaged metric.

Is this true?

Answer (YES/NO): NO